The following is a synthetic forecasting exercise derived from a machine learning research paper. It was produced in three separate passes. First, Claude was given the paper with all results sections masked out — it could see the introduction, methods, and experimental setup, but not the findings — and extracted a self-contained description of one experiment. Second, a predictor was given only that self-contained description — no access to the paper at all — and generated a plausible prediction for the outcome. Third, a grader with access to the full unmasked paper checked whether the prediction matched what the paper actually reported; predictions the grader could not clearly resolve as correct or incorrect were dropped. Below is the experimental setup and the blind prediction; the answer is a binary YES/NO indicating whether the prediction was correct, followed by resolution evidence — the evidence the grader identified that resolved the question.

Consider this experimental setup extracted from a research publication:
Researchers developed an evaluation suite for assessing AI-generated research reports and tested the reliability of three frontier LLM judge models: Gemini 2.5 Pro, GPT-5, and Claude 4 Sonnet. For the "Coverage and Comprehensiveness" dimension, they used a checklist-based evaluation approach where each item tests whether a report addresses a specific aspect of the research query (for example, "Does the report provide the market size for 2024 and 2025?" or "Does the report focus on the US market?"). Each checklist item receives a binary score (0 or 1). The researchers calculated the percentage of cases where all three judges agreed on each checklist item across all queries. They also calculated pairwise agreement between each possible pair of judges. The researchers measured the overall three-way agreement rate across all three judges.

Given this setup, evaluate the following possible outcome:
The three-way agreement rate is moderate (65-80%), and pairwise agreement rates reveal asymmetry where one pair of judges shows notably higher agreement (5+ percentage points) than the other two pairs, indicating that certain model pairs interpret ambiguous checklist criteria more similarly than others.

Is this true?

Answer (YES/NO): NO